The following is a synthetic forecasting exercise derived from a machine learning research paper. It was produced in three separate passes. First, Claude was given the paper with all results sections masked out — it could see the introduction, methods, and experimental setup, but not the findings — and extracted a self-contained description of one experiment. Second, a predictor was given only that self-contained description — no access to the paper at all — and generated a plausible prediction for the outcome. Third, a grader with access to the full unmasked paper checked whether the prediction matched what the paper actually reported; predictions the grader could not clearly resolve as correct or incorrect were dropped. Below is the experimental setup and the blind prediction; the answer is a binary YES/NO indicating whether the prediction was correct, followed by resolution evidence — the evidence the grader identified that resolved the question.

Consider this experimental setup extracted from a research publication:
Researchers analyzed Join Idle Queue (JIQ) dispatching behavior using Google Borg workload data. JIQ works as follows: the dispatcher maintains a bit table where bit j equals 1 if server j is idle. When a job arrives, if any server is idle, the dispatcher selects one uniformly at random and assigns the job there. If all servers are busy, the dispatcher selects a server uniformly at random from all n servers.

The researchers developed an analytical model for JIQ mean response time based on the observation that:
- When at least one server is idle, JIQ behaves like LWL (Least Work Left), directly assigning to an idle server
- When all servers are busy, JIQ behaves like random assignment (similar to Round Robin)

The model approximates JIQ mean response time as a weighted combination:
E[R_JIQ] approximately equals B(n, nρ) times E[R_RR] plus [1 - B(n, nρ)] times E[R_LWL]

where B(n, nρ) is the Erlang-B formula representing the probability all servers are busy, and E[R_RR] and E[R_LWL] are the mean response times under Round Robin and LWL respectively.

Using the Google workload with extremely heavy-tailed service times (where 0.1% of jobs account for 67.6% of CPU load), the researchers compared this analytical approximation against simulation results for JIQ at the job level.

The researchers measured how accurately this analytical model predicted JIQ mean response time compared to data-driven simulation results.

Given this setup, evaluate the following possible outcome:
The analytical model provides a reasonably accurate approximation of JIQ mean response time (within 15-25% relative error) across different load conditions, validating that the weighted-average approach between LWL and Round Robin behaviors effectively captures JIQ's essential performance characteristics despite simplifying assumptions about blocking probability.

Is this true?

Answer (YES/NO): NO